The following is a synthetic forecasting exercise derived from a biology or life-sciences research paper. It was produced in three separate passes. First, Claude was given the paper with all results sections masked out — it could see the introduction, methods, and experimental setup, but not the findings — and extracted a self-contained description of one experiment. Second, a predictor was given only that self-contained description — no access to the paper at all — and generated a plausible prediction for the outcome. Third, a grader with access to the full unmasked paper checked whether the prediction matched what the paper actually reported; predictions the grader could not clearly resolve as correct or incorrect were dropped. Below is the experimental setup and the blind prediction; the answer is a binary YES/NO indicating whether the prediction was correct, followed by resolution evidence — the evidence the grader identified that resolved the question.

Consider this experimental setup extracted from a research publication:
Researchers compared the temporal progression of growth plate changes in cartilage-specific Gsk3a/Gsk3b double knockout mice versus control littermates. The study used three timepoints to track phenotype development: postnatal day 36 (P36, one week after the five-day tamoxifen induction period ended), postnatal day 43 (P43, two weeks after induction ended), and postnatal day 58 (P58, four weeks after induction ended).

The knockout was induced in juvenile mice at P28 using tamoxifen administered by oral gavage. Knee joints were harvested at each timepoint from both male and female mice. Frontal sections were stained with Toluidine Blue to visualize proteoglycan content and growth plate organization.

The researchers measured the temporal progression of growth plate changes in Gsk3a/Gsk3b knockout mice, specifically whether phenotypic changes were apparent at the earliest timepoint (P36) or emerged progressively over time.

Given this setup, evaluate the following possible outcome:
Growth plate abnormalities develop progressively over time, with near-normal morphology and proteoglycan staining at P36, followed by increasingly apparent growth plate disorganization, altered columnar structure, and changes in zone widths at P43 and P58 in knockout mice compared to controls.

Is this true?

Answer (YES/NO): NO